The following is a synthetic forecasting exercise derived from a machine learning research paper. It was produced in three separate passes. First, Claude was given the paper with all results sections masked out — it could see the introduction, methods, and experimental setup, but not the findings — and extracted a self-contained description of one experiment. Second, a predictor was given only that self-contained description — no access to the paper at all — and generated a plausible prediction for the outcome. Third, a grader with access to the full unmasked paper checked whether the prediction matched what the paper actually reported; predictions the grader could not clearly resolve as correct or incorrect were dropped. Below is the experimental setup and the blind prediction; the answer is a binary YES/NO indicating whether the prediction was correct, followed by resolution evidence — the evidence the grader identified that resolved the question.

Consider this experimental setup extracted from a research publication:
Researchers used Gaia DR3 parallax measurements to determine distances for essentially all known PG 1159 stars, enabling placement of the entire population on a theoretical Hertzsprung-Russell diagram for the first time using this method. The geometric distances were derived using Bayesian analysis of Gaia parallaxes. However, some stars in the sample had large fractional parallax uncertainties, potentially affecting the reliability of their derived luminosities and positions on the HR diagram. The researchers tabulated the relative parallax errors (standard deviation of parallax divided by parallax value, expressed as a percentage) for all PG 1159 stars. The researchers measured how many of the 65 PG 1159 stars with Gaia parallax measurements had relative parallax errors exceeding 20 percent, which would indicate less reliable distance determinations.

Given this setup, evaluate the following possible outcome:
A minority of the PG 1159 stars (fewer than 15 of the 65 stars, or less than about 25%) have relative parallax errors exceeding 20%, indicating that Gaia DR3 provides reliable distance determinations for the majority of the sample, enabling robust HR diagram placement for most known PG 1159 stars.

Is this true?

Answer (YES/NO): YES